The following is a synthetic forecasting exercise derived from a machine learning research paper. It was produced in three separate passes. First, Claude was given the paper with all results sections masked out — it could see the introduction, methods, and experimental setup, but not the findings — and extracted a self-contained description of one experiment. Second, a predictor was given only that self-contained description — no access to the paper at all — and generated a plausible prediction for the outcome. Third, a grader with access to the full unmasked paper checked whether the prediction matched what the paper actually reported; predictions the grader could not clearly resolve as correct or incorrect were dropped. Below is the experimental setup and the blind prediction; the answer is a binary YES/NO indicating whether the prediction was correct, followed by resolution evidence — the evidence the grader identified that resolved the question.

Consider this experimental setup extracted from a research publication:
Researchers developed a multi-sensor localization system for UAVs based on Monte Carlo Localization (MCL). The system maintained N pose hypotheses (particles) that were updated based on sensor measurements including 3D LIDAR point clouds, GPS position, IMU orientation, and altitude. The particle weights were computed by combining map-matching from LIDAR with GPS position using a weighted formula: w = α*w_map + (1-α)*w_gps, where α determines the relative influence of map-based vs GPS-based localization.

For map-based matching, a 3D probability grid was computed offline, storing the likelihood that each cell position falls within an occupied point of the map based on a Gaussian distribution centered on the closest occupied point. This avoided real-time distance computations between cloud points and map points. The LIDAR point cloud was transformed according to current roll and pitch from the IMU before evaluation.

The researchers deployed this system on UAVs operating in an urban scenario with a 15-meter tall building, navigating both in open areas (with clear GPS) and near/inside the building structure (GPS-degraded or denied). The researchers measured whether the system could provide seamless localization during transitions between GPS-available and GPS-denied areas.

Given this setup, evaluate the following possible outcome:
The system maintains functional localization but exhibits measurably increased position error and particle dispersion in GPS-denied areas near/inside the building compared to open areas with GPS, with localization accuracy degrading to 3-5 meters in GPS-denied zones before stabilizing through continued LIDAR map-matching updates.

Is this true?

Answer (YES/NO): NO